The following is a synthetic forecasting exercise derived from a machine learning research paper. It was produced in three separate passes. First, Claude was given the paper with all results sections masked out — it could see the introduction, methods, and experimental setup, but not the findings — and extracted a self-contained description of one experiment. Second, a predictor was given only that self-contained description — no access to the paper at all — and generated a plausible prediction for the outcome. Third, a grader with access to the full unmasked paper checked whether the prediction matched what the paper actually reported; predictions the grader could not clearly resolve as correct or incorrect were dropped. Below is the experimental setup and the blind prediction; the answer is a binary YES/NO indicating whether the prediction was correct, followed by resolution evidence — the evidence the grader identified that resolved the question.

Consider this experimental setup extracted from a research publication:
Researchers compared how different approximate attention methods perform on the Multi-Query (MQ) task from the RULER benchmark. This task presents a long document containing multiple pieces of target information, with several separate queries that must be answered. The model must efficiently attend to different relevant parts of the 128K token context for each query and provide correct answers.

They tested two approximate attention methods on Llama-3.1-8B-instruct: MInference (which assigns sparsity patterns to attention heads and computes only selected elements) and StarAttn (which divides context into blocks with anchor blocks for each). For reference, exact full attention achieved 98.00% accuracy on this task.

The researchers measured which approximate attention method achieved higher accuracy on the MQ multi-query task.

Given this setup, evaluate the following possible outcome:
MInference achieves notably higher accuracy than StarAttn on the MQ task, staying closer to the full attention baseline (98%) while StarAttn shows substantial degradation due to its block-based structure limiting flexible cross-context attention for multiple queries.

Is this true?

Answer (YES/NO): NO